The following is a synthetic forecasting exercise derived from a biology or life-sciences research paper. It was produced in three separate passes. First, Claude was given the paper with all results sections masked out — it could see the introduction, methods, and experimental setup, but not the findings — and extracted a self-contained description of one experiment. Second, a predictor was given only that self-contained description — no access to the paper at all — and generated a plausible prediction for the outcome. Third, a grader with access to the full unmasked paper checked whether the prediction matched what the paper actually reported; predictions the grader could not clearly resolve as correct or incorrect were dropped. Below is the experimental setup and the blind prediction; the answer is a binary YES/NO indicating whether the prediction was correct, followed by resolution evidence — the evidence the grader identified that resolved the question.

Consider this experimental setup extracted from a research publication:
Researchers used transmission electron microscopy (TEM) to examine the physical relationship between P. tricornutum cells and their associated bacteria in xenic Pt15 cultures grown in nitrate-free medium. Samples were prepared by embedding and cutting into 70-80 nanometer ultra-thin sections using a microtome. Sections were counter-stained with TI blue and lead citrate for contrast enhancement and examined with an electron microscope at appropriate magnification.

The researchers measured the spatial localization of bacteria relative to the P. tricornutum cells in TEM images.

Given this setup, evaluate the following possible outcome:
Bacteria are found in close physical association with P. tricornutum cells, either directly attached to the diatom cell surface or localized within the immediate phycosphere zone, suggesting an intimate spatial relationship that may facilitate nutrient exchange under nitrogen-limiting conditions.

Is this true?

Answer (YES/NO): YES